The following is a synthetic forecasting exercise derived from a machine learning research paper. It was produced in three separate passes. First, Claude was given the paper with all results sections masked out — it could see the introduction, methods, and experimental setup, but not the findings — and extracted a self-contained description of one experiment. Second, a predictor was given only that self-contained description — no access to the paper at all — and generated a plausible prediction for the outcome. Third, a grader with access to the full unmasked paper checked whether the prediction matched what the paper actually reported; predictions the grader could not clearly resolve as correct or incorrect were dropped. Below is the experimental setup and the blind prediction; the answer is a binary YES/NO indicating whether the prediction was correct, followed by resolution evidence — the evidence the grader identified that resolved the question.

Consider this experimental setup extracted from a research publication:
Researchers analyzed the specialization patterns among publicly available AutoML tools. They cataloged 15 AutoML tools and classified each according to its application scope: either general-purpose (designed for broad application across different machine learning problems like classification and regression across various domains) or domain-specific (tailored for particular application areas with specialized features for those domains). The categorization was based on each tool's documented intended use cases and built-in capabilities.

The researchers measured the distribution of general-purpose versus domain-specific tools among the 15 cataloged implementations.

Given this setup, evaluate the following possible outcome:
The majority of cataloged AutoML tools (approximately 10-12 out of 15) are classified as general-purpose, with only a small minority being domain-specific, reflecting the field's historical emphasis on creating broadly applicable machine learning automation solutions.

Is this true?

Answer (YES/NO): YES